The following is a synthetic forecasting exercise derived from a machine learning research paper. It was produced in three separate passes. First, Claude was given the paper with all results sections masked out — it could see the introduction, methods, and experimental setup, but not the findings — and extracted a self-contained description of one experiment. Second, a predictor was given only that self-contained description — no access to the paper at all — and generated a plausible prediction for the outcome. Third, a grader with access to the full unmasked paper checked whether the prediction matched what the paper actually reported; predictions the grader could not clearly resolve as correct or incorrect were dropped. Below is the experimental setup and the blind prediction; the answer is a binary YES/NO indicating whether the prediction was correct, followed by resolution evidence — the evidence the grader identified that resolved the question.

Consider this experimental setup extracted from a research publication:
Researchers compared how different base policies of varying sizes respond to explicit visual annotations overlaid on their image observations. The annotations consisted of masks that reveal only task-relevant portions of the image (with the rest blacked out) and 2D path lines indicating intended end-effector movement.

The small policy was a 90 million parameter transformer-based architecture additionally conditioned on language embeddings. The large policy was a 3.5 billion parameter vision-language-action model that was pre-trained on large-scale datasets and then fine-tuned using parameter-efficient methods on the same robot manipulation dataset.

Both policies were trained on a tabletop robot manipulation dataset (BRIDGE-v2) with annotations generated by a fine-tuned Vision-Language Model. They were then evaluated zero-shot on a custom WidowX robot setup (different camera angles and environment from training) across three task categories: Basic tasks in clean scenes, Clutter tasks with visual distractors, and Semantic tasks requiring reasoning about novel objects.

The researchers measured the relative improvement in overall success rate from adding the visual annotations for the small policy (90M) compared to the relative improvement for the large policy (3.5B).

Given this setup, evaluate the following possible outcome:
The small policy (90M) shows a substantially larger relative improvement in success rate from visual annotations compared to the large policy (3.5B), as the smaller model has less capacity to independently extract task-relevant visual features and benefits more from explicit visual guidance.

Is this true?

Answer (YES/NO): YES